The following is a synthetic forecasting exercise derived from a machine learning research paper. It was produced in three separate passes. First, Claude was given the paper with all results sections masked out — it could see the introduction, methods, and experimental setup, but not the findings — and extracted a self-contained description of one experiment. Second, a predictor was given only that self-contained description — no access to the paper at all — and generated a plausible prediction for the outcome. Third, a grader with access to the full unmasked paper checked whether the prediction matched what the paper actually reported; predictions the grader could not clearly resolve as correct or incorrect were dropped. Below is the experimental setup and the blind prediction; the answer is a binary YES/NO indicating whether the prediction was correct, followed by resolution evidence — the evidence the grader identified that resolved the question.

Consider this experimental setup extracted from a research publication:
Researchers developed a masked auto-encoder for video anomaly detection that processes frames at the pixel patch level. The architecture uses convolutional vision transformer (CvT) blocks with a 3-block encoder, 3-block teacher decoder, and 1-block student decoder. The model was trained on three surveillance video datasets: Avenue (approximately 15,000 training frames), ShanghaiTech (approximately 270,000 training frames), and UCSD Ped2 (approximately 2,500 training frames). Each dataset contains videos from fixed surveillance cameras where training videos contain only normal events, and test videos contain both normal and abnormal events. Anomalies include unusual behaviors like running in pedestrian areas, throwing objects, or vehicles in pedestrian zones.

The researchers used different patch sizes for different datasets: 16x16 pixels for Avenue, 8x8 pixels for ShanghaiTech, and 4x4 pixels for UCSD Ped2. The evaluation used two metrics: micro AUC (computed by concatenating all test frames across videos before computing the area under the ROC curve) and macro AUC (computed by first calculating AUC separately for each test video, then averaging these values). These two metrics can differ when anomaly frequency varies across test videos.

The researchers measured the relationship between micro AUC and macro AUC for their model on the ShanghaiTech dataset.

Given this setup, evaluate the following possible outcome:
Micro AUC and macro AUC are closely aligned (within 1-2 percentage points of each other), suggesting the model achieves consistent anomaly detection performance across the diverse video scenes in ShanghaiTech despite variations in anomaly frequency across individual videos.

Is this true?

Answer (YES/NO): NO